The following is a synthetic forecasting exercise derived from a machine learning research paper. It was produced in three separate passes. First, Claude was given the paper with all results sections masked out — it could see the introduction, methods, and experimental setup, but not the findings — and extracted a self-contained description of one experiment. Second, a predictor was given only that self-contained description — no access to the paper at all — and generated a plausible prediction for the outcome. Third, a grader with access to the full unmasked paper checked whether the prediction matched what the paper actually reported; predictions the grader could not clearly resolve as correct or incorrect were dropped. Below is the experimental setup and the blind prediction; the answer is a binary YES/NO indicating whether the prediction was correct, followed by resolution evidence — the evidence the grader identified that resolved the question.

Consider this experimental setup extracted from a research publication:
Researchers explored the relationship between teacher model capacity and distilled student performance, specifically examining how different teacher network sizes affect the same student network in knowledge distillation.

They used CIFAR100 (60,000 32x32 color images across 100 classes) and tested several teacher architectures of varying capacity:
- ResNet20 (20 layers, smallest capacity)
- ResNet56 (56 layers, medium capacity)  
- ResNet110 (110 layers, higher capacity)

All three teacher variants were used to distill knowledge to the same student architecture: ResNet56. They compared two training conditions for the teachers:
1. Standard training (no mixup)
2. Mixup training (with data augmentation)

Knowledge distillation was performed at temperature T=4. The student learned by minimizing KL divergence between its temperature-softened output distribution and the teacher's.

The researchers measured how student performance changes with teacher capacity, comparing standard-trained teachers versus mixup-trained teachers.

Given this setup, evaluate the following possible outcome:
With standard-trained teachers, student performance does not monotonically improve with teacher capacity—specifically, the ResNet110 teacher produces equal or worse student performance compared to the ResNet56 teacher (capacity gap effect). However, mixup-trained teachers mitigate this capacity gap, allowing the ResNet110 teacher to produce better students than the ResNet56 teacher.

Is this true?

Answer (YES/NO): NO